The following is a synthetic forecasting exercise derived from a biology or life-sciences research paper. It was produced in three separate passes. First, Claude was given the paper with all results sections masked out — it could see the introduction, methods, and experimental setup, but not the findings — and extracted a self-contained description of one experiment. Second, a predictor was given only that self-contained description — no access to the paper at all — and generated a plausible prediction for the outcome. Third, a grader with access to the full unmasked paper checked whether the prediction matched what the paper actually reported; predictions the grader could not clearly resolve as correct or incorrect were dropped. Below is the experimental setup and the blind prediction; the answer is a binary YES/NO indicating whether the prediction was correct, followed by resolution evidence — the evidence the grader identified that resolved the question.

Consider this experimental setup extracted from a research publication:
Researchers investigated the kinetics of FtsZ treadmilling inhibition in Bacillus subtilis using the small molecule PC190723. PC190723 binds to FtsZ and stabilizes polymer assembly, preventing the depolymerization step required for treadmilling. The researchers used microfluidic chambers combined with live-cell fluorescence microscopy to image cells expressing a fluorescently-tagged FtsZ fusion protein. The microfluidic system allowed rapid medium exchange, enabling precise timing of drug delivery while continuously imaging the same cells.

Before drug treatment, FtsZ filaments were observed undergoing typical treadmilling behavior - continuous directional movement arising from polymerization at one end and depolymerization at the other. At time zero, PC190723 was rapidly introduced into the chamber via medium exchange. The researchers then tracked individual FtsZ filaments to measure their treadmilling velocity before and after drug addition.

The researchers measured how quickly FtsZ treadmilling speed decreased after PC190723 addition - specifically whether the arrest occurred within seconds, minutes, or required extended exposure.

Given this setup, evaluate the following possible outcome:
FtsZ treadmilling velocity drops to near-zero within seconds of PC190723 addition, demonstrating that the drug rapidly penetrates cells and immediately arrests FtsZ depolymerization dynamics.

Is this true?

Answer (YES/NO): YES